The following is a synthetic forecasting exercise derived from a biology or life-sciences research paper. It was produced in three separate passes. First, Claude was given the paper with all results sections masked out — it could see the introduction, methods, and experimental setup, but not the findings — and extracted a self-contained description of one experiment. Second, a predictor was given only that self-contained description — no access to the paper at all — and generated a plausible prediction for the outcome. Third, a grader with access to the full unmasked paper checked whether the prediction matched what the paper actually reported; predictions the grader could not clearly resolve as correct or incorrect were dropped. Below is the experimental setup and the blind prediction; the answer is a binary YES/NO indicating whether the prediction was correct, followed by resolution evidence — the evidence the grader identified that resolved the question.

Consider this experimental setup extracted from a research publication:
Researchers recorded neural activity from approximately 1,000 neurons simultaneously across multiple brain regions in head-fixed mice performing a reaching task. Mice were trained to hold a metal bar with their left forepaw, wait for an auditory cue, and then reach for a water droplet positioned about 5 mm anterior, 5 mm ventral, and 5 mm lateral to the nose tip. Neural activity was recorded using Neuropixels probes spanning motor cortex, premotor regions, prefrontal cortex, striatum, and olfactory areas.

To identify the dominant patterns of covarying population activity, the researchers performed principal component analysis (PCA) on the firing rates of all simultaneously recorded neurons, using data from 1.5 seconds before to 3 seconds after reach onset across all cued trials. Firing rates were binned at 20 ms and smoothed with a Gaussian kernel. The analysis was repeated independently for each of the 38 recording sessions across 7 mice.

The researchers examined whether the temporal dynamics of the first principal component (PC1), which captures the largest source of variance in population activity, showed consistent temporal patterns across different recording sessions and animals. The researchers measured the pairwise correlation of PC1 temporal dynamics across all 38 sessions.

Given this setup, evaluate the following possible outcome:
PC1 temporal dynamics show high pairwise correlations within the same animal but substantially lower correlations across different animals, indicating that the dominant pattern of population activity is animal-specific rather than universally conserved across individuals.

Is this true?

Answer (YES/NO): NO